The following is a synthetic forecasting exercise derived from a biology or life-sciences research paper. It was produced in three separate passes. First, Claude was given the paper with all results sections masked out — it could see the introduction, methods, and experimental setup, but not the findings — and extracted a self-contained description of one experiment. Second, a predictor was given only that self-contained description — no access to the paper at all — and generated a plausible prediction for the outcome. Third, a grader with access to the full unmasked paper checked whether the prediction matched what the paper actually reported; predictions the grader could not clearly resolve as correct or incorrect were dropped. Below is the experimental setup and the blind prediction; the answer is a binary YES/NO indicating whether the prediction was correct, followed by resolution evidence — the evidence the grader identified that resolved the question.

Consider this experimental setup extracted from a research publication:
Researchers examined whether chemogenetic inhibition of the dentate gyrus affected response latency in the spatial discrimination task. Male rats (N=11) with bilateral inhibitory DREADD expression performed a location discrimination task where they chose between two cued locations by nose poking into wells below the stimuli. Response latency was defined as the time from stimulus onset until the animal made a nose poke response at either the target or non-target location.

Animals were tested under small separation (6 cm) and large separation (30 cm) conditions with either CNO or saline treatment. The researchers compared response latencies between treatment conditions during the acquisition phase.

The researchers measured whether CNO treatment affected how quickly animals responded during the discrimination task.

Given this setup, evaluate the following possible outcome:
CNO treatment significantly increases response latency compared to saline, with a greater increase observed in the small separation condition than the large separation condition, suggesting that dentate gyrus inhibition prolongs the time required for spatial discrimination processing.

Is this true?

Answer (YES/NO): NO